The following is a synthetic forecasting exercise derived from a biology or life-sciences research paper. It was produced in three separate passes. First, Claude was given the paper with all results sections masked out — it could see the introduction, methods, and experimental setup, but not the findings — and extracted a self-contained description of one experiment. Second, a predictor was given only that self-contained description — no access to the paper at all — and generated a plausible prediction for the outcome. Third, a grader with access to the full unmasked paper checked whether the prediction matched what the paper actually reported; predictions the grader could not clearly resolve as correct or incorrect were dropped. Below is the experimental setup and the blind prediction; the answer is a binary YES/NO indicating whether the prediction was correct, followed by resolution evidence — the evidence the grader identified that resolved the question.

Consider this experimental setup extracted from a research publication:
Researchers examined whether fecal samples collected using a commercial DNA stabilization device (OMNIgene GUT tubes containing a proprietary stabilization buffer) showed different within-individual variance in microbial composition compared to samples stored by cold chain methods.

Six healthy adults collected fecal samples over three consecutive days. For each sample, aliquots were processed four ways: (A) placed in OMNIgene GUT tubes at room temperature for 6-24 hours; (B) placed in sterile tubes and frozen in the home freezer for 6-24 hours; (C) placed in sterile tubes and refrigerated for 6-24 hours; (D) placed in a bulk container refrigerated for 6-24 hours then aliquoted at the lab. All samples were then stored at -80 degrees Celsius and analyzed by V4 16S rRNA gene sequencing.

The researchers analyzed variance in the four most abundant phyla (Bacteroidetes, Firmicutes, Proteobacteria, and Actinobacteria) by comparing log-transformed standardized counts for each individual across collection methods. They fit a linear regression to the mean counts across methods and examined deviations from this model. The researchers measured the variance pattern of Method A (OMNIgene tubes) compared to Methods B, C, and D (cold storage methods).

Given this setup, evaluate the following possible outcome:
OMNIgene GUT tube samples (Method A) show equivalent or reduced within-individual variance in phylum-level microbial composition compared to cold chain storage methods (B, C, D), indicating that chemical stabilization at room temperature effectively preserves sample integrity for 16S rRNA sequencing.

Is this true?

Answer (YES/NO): NO